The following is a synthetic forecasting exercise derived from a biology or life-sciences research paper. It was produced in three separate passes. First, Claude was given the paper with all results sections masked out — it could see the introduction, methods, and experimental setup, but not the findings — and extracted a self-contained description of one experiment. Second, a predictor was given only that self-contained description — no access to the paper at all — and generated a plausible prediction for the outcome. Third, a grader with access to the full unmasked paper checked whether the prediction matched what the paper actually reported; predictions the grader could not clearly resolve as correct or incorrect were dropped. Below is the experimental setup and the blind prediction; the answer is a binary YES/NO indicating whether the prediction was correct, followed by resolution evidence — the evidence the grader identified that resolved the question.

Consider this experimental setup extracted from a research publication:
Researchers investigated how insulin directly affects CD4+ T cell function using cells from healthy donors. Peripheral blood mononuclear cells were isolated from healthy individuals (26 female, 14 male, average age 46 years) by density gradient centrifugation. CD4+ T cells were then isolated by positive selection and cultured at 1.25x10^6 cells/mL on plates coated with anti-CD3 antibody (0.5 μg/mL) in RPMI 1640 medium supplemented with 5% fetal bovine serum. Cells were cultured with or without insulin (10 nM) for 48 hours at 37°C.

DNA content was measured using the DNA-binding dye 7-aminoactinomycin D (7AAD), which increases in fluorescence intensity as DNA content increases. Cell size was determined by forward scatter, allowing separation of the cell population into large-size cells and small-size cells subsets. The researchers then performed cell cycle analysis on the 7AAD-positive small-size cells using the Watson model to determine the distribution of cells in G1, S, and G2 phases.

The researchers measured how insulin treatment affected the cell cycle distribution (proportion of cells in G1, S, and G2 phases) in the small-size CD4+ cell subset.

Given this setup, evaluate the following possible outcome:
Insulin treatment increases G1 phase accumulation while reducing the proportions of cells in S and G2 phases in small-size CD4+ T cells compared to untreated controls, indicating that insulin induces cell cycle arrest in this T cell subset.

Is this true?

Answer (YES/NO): YES